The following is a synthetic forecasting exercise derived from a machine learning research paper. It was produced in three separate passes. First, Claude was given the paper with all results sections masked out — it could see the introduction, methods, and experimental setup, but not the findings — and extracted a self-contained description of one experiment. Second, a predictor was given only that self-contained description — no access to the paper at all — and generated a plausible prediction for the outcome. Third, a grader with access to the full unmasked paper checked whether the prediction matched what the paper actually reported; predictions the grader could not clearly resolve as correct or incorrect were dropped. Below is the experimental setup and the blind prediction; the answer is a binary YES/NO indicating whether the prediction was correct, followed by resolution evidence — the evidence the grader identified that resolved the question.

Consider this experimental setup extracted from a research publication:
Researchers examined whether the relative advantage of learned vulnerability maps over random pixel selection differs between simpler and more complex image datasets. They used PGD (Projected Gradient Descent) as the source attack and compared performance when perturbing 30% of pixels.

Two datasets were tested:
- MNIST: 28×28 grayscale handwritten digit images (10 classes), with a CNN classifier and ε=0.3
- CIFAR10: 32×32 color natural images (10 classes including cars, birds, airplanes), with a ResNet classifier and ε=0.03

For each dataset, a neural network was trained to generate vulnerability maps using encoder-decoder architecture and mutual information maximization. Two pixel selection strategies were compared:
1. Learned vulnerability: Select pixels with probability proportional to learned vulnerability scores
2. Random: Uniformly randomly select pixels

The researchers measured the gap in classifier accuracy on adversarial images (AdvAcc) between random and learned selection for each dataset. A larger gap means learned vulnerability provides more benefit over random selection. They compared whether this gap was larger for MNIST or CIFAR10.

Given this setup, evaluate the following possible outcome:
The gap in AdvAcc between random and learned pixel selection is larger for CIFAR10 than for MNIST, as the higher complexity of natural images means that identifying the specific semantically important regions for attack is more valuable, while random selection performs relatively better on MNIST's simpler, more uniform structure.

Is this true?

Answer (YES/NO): NO